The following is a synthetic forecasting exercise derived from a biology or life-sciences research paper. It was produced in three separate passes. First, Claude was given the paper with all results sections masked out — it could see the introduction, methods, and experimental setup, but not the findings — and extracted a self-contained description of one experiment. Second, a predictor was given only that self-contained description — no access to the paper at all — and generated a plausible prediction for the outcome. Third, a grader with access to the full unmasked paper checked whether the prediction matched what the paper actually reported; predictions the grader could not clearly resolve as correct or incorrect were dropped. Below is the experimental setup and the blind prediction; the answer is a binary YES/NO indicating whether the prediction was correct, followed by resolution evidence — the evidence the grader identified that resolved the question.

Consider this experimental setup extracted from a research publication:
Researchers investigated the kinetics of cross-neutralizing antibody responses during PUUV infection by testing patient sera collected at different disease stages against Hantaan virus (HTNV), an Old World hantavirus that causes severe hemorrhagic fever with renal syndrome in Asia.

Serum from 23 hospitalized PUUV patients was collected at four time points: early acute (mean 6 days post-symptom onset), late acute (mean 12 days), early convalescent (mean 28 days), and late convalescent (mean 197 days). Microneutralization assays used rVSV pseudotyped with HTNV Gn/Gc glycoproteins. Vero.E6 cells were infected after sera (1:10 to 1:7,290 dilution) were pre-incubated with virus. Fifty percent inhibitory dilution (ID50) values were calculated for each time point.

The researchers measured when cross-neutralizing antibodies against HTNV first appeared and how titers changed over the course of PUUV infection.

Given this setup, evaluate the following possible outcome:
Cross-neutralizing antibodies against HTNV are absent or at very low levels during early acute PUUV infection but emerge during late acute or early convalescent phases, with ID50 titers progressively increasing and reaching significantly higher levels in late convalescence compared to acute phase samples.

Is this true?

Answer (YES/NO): NO